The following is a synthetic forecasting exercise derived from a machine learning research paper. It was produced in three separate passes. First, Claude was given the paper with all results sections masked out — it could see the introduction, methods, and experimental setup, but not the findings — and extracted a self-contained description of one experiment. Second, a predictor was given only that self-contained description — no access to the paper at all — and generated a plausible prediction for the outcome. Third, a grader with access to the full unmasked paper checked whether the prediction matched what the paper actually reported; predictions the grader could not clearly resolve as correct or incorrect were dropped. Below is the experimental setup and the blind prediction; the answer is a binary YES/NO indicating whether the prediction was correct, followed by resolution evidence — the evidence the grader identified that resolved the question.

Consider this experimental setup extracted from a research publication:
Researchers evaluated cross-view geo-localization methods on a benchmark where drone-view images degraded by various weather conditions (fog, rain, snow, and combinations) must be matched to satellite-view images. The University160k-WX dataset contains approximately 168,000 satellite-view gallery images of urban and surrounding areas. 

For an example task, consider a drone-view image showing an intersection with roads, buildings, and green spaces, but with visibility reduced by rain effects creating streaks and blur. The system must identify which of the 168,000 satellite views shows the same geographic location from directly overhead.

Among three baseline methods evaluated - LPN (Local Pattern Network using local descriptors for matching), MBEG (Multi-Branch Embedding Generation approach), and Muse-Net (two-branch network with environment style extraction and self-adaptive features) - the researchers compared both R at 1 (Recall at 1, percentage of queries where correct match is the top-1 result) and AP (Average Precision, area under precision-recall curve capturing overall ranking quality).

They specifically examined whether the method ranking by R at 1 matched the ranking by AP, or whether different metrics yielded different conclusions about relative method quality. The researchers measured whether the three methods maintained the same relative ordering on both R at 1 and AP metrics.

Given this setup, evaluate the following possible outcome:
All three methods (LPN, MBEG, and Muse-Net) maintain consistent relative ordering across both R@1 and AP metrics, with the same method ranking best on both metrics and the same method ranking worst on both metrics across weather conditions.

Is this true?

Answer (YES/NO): YES